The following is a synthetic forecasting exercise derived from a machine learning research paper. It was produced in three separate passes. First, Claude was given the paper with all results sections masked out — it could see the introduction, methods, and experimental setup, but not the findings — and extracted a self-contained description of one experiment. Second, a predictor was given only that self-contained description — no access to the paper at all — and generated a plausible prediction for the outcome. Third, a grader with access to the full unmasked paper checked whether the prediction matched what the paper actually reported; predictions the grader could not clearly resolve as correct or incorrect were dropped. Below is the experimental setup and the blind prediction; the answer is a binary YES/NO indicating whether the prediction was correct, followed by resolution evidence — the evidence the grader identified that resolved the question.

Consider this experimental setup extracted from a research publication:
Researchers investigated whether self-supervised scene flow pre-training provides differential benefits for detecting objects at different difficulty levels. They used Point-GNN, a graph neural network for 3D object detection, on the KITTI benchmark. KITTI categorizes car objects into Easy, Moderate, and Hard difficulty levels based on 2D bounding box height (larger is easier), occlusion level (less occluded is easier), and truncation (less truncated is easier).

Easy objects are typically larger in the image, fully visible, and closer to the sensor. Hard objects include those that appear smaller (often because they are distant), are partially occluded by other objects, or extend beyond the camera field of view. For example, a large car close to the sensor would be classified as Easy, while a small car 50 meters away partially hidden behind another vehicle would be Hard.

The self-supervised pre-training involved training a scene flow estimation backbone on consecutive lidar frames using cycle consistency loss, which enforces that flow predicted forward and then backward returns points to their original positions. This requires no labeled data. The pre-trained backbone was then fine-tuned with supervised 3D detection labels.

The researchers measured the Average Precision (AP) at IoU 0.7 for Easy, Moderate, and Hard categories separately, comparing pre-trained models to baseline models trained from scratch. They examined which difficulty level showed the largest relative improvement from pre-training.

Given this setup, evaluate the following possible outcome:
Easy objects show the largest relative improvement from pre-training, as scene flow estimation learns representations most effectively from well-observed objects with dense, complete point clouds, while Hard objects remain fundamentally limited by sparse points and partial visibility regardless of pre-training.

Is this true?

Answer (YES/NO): NO